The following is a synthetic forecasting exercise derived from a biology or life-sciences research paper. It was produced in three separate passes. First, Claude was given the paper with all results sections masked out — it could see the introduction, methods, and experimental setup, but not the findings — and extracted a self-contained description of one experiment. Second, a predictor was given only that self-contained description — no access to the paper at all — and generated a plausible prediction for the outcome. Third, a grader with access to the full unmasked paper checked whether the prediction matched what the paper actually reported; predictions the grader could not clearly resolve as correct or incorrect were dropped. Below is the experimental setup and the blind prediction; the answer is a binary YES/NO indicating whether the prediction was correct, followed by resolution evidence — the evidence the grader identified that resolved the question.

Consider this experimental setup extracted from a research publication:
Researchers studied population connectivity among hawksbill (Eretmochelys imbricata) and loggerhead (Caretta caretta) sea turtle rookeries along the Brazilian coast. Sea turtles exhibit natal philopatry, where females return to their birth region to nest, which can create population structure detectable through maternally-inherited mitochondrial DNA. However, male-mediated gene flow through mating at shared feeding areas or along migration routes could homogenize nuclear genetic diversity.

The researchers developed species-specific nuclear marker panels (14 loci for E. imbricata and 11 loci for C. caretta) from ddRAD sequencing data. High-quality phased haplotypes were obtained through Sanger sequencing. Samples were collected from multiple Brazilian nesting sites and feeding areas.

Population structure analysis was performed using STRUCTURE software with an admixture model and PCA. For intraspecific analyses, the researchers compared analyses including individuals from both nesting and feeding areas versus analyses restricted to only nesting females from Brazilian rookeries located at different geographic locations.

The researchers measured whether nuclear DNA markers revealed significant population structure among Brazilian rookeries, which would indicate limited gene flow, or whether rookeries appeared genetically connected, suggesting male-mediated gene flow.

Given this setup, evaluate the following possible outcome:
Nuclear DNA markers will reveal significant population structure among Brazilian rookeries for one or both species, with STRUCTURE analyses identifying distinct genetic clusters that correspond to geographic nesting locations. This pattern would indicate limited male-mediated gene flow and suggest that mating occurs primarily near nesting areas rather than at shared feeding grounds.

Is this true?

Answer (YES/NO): NO